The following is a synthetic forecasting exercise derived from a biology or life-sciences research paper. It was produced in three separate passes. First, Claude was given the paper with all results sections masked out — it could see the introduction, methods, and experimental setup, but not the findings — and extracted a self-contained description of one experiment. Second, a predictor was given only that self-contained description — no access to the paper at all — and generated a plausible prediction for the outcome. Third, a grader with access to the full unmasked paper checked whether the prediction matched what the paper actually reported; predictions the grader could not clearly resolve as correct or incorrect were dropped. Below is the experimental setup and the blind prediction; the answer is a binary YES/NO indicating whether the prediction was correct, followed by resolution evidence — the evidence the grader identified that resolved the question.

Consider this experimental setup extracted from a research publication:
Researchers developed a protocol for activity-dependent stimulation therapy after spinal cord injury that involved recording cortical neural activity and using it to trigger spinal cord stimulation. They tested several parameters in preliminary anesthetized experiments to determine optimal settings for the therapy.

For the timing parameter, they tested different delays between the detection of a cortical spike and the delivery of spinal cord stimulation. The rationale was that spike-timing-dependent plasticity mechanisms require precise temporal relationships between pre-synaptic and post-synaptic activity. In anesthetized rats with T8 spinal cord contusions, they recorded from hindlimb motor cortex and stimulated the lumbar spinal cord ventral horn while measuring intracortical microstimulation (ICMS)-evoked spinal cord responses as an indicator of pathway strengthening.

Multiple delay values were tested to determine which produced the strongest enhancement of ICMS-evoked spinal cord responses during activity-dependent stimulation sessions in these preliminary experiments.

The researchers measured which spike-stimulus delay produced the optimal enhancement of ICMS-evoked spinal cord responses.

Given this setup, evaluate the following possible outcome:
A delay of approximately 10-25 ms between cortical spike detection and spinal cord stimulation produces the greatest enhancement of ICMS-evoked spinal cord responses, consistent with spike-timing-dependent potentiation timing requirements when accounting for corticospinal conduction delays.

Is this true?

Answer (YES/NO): YES